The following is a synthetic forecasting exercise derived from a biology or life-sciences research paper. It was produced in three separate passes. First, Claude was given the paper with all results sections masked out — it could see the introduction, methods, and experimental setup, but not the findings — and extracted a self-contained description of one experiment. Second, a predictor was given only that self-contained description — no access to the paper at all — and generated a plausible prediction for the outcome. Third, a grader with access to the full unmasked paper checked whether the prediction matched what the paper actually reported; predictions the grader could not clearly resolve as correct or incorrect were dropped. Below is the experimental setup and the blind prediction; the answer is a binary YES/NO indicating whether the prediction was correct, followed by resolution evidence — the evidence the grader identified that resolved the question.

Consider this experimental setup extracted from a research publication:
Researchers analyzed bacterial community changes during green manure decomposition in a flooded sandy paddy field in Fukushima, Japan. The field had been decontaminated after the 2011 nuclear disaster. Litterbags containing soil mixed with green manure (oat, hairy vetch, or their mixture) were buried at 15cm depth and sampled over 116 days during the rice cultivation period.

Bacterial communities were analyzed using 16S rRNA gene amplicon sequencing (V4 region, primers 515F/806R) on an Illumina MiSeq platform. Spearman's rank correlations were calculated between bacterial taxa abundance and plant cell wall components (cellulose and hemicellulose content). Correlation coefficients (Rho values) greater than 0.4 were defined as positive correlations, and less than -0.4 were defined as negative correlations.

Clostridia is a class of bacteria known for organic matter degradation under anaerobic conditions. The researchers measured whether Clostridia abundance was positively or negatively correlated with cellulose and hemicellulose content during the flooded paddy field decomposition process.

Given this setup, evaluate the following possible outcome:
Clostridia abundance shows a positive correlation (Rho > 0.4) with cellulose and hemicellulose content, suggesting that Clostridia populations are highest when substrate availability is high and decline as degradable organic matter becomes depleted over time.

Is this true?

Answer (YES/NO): YES